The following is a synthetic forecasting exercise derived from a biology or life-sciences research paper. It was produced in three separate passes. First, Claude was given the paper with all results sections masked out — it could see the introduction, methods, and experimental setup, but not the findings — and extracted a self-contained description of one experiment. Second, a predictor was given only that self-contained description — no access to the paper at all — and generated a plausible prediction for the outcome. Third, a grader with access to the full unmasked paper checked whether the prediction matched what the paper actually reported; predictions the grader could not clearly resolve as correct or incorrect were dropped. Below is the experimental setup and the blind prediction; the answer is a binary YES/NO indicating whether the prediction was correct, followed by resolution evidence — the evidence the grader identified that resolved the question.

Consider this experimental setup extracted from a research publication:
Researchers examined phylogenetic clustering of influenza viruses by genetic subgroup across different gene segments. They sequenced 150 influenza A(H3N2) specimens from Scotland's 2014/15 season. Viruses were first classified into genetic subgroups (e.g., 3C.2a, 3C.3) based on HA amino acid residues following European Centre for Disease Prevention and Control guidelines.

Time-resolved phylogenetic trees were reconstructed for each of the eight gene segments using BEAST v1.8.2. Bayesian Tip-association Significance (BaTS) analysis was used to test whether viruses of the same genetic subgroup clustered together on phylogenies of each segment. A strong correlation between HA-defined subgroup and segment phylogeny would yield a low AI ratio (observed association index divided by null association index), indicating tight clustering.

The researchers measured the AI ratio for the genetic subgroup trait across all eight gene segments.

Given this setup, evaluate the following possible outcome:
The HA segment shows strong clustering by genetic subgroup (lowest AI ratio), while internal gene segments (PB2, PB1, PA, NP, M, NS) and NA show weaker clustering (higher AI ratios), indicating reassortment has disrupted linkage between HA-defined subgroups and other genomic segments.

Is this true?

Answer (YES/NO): NO